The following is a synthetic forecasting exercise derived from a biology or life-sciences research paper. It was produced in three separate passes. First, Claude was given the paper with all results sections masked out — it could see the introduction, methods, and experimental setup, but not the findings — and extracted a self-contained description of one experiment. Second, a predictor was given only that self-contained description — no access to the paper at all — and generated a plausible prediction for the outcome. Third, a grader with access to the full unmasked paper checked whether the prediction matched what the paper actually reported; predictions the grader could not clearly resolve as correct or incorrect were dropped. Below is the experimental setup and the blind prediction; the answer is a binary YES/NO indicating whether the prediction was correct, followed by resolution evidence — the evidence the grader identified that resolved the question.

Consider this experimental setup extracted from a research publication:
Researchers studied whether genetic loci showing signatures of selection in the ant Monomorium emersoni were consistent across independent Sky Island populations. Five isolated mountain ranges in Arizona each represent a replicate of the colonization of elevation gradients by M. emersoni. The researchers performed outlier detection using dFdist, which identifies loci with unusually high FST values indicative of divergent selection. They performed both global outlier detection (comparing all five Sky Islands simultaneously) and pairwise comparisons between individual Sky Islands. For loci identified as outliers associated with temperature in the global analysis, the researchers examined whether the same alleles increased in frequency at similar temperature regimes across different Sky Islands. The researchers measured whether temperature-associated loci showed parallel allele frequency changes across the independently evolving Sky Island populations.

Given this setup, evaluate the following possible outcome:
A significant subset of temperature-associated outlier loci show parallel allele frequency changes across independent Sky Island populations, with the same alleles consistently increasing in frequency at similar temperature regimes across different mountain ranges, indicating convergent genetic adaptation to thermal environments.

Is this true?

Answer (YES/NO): YES